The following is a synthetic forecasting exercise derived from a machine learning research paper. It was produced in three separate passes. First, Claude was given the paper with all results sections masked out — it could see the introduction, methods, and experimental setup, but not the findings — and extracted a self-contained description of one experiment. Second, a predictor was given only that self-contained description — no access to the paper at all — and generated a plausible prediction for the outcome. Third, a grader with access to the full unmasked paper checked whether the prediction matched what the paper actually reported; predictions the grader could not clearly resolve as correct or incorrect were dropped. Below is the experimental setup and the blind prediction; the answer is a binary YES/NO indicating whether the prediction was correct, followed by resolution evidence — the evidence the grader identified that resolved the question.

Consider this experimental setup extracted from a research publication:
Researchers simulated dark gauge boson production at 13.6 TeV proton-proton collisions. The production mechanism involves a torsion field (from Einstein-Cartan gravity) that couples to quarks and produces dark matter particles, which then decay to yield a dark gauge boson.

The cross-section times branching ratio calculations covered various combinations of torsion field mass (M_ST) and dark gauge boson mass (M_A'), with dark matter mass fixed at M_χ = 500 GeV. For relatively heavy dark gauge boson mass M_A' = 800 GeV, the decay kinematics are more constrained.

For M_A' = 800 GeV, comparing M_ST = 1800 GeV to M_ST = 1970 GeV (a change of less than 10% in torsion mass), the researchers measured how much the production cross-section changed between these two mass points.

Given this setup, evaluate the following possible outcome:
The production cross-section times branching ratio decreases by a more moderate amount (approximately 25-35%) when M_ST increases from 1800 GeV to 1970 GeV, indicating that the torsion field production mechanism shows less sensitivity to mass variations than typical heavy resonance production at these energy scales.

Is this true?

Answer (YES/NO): NO